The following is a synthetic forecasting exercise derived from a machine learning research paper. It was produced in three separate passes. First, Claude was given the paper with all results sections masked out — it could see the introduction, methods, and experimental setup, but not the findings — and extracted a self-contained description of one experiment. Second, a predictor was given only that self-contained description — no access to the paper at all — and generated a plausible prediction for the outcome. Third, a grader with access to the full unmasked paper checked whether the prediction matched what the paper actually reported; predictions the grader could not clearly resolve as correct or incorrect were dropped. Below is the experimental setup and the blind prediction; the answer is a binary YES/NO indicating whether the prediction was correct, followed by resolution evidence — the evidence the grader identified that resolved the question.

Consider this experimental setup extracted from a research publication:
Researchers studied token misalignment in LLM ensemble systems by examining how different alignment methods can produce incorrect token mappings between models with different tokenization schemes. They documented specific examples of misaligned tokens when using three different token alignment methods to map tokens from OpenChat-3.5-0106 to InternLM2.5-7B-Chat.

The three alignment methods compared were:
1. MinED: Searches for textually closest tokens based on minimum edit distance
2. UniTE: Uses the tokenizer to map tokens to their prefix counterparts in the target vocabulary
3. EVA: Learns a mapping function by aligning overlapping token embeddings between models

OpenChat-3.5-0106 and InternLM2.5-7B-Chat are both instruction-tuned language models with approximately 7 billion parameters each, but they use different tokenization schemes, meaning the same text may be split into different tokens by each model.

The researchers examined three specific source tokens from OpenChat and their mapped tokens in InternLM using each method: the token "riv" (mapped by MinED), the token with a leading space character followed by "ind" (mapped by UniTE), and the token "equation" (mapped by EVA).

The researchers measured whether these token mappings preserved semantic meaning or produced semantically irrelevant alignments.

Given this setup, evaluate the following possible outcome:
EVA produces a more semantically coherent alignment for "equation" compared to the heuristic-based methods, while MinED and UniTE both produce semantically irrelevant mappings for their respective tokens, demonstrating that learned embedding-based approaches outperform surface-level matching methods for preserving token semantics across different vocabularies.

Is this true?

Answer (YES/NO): NO